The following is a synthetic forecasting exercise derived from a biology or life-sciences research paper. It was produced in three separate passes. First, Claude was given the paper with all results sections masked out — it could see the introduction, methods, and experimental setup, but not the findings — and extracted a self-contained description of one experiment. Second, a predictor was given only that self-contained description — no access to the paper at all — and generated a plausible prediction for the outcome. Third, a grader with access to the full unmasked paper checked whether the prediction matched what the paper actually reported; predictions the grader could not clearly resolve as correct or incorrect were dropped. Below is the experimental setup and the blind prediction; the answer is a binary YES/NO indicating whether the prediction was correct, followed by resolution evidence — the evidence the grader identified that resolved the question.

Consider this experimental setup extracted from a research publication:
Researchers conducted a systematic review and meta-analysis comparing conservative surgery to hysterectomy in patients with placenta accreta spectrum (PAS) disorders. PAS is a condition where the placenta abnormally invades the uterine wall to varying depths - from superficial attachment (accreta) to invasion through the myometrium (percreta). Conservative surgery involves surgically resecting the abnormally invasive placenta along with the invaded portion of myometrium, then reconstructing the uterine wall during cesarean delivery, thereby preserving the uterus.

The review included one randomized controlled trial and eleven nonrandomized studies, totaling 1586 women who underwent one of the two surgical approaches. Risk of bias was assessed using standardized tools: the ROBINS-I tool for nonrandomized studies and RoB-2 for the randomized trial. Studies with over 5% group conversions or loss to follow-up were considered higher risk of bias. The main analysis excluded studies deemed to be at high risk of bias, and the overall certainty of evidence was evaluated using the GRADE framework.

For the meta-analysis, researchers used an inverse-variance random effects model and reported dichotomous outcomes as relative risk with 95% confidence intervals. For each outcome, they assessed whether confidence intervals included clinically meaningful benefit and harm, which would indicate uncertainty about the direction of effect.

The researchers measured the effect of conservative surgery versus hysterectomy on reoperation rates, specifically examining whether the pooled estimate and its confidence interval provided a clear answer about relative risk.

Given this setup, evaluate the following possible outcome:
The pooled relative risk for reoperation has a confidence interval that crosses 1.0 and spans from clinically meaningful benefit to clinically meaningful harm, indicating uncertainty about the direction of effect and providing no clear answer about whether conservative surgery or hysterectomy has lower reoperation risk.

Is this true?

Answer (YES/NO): YES